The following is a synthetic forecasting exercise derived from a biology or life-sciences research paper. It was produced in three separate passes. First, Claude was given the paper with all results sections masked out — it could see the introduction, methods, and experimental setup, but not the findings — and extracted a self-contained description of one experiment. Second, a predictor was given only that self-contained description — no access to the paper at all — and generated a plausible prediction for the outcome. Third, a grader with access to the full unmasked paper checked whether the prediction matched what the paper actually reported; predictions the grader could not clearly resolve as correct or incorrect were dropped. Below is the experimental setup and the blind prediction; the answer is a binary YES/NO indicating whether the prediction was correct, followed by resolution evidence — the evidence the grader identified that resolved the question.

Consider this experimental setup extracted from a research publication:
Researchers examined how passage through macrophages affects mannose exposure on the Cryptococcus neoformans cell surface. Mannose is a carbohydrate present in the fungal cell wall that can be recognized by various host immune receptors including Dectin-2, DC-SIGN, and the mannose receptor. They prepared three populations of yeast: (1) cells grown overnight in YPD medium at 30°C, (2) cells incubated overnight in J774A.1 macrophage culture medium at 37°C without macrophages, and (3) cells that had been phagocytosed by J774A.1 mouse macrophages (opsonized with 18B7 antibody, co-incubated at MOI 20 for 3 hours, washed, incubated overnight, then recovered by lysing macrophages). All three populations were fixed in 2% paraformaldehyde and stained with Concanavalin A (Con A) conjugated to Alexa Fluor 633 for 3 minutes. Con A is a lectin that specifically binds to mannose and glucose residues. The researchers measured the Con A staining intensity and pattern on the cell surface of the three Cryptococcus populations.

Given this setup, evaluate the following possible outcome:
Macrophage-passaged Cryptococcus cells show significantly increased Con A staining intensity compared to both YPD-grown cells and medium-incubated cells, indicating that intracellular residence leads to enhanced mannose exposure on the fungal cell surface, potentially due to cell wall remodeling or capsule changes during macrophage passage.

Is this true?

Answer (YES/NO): YES